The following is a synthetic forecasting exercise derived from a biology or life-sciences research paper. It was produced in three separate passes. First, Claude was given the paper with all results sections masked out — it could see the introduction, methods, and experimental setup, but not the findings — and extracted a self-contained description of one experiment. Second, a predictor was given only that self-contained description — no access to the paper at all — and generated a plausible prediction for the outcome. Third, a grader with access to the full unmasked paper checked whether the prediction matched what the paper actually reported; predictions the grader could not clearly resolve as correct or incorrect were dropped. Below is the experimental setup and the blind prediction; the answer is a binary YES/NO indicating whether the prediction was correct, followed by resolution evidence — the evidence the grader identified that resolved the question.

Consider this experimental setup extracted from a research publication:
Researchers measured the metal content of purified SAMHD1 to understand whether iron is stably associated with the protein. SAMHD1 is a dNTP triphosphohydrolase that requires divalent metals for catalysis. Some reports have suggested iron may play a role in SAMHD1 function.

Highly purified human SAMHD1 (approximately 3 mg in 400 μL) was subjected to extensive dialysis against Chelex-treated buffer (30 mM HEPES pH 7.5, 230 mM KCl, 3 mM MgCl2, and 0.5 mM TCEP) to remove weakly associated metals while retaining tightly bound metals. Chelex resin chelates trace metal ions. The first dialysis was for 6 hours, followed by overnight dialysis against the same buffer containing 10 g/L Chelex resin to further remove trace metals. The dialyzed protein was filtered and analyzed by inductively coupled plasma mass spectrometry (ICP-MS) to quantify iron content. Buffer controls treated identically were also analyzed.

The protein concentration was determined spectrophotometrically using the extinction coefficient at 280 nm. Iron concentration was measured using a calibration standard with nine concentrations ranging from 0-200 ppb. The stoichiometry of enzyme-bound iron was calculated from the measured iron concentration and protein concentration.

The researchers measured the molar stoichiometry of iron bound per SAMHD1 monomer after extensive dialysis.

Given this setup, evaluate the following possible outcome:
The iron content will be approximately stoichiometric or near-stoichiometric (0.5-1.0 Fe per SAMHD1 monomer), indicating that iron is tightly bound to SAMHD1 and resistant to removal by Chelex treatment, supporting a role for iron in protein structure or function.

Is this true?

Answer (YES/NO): YES